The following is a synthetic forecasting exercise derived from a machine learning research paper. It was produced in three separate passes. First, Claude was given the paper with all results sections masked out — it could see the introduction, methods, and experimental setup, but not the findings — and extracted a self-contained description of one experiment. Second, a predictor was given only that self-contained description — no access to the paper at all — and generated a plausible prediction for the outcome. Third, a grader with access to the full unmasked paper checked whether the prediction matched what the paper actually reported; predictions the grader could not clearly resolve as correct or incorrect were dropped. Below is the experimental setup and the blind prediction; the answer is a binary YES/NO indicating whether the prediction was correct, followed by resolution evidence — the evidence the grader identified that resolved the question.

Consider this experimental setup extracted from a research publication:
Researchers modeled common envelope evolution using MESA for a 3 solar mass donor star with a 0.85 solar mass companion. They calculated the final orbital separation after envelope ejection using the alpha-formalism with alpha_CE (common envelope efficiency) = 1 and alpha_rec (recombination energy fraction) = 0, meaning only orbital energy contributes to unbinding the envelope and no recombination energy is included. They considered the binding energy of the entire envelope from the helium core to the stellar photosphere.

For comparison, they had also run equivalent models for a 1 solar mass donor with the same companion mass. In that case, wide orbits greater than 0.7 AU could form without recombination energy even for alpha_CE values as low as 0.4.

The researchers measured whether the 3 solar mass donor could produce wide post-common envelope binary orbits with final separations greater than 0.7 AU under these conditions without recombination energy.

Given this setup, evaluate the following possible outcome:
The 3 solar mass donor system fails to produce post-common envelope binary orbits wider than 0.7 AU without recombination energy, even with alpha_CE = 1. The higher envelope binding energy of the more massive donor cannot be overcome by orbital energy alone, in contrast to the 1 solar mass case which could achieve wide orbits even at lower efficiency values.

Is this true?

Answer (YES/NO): NO